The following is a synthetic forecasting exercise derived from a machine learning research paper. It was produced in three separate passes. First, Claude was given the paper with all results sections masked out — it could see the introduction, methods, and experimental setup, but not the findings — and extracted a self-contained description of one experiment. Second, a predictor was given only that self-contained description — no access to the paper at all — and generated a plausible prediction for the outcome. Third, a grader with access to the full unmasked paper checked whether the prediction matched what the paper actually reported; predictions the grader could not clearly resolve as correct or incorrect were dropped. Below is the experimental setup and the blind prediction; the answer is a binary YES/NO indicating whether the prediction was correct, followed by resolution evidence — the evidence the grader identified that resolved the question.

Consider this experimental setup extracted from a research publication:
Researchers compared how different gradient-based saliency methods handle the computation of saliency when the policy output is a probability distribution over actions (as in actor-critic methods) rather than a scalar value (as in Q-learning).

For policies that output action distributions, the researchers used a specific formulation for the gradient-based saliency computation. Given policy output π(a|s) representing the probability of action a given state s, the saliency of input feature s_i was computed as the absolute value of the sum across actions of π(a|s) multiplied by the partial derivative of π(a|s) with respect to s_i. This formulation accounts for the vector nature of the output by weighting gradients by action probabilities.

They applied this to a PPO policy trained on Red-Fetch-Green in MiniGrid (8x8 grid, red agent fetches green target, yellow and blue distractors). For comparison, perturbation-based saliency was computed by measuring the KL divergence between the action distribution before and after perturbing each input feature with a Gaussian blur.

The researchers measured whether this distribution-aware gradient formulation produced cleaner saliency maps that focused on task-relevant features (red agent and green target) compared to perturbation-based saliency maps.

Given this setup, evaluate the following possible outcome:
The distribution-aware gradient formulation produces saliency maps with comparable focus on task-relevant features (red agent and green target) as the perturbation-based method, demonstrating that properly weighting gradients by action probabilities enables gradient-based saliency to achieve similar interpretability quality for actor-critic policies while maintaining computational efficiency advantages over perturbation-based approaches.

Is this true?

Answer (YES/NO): NO